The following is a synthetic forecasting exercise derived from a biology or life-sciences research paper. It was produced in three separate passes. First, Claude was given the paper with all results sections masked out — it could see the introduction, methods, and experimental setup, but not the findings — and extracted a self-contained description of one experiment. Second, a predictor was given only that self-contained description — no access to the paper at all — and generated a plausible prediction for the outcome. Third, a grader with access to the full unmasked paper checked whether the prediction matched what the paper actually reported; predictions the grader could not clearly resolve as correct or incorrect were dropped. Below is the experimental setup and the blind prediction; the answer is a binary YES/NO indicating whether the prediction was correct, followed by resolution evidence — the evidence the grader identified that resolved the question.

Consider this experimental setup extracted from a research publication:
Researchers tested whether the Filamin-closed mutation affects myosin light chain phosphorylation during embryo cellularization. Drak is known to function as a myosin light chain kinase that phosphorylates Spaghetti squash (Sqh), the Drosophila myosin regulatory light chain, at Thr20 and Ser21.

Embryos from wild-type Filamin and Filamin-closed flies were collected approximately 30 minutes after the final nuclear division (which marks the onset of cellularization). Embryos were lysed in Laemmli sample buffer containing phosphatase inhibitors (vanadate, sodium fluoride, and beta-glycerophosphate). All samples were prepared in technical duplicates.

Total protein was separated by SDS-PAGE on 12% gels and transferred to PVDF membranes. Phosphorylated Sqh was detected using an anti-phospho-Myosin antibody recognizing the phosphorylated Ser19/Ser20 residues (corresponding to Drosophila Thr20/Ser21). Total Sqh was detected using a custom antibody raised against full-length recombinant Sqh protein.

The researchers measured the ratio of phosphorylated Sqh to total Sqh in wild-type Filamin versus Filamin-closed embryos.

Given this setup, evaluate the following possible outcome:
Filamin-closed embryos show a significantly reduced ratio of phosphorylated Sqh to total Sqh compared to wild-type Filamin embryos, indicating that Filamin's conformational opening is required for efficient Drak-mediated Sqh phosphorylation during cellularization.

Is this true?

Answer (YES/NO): NO